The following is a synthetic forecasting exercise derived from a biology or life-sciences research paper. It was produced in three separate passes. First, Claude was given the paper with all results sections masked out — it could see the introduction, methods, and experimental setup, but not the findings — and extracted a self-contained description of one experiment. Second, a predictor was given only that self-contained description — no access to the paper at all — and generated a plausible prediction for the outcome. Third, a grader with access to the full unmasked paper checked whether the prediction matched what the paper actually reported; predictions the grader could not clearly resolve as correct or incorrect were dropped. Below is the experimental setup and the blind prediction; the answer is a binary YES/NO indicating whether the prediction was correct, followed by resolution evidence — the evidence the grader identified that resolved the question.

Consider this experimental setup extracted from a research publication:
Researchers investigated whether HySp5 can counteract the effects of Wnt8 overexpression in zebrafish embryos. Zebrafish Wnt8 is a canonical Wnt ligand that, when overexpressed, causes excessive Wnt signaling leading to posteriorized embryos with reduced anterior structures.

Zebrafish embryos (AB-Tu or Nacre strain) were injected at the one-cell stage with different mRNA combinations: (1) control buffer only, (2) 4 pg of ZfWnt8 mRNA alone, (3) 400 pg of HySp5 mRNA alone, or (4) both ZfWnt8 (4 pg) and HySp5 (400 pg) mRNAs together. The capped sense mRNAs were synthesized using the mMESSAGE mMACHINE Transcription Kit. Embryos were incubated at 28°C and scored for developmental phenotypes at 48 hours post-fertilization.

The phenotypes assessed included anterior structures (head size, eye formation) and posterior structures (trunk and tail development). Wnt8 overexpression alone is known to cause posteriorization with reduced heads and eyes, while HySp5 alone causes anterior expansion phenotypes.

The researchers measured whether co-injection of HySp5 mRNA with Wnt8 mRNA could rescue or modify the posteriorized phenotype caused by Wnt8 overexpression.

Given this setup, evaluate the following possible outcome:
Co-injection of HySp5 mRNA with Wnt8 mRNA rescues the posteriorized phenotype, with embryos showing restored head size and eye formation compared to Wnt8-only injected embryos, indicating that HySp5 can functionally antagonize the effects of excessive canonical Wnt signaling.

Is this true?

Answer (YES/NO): NO